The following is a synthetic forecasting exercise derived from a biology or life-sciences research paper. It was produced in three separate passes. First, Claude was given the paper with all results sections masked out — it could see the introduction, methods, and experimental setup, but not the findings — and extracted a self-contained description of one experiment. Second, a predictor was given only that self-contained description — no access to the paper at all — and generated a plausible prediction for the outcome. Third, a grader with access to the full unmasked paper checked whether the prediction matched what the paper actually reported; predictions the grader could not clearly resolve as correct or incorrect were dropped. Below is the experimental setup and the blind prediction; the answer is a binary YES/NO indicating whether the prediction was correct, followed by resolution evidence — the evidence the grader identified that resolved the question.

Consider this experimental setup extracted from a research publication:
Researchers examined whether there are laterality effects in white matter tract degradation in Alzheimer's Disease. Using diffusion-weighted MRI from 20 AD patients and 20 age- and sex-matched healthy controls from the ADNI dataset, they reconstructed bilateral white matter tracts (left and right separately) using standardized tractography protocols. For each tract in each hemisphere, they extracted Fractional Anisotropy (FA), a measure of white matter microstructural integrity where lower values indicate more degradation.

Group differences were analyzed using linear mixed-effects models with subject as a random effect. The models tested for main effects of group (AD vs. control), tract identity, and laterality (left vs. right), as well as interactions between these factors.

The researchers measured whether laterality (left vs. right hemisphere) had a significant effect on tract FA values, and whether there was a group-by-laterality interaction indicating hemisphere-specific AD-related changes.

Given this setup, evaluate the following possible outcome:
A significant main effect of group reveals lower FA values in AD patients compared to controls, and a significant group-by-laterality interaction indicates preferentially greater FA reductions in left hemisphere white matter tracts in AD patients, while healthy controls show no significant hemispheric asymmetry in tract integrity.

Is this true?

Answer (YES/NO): NO